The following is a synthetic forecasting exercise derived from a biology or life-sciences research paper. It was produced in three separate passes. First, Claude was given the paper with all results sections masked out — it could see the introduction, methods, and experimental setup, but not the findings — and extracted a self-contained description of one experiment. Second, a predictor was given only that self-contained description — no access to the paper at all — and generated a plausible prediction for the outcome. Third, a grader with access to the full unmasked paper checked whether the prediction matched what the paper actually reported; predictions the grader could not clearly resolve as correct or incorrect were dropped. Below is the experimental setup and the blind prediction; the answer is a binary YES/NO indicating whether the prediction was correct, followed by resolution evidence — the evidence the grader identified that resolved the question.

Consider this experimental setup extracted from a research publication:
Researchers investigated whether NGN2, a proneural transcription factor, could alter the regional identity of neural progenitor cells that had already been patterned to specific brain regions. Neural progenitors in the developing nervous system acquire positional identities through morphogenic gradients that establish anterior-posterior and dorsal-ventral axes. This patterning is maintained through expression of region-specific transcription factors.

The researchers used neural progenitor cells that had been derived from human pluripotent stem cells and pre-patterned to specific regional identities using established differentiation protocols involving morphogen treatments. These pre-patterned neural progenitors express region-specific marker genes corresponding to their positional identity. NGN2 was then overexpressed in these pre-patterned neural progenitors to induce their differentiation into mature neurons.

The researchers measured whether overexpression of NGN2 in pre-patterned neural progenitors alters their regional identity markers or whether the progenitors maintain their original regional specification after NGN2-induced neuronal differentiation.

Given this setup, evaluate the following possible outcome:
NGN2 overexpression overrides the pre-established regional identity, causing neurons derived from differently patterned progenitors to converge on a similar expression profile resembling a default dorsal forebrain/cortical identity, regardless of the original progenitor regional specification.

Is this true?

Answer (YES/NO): NO